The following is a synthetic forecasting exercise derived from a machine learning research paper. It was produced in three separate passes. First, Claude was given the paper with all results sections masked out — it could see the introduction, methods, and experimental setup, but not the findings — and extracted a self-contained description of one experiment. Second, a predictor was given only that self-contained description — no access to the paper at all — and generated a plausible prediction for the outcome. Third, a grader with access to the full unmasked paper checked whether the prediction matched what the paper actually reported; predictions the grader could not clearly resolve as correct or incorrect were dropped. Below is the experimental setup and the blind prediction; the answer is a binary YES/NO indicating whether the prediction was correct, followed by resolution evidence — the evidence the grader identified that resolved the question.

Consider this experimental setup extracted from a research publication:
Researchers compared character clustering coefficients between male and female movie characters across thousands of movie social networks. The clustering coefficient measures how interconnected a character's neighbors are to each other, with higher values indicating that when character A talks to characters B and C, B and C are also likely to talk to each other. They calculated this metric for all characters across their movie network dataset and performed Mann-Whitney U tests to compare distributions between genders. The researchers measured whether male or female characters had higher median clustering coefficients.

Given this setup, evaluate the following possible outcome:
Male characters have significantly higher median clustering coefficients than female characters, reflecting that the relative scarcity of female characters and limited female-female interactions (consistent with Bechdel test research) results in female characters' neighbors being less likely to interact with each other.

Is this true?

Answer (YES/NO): NO